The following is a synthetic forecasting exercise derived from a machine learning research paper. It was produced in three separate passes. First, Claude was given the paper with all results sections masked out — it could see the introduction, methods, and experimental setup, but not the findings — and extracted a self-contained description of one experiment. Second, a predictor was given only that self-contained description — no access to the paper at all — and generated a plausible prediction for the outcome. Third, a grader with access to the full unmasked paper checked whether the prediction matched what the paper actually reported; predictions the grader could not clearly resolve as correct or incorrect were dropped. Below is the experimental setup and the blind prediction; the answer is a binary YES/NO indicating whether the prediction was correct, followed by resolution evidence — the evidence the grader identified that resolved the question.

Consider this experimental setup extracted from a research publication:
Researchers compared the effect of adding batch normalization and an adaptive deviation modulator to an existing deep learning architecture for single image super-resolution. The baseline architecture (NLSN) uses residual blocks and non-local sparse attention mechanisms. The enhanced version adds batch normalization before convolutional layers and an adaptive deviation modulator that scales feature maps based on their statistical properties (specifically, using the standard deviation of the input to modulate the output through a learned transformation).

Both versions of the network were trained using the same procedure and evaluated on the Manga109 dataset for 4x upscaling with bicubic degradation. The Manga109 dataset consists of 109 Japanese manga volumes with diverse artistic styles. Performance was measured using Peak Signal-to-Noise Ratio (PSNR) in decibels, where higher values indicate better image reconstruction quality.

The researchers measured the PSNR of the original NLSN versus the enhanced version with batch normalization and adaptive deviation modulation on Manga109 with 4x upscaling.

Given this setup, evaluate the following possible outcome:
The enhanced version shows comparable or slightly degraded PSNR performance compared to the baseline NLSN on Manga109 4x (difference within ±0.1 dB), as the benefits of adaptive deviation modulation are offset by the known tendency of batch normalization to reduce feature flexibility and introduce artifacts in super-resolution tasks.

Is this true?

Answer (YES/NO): NO